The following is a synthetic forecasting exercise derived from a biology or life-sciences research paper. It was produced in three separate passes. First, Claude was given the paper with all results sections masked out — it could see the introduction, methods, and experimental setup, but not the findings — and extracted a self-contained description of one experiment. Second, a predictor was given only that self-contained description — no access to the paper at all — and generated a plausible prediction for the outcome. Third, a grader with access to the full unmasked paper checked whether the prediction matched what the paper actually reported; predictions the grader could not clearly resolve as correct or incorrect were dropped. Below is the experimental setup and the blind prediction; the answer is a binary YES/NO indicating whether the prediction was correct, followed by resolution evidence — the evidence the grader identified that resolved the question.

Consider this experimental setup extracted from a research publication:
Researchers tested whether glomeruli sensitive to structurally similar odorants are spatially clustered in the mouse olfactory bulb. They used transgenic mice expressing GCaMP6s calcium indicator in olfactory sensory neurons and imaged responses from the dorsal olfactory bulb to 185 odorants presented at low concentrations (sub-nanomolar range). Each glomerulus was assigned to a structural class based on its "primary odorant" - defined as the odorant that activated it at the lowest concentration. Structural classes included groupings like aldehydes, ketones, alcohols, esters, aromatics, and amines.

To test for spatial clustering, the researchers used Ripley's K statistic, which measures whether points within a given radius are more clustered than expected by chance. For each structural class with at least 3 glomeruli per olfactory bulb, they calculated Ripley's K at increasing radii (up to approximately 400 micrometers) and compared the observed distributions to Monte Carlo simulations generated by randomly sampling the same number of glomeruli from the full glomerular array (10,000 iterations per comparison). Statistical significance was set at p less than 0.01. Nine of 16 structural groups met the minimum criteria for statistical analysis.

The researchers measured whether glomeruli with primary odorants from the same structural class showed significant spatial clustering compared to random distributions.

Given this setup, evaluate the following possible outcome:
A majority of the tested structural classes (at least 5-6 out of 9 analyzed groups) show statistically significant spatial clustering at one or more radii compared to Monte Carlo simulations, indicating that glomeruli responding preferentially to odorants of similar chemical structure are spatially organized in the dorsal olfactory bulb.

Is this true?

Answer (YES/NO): YES